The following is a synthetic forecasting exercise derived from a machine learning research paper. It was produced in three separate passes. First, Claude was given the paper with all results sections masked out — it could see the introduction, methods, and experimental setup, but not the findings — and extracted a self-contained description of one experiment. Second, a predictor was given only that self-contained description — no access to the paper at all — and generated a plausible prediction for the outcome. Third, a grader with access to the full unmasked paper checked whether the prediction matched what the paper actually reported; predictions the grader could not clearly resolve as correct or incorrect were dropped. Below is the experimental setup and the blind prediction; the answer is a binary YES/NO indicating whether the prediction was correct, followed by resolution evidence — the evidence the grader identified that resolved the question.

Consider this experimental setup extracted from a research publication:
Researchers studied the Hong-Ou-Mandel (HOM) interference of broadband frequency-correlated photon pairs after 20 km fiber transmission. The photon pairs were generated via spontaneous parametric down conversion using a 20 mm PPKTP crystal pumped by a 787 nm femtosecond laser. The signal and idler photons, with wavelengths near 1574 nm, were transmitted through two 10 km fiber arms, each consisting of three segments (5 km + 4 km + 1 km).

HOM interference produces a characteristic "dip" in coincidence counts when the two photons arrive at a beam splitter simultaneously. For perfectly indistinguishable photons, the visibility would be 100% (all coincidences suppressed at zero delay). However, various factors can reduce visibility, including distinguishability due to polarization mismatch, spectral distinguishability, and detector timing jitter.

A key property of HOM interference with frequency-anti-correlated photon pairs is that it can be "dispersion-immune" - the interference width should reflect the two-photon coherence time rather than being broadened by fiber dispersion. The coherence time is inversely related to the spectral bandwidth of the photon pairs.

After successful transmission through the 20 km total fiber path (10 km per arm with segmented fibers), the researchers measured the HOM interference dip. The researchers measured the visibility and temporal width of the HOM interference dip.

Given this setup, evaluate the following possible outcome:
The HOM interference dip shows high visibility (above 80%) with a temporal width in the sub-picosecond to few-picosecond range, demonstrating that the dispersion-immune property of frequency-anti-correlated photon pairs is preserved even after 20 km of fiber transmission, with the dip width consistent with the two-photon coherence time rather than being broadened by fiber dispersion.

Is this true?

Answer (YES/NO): NO